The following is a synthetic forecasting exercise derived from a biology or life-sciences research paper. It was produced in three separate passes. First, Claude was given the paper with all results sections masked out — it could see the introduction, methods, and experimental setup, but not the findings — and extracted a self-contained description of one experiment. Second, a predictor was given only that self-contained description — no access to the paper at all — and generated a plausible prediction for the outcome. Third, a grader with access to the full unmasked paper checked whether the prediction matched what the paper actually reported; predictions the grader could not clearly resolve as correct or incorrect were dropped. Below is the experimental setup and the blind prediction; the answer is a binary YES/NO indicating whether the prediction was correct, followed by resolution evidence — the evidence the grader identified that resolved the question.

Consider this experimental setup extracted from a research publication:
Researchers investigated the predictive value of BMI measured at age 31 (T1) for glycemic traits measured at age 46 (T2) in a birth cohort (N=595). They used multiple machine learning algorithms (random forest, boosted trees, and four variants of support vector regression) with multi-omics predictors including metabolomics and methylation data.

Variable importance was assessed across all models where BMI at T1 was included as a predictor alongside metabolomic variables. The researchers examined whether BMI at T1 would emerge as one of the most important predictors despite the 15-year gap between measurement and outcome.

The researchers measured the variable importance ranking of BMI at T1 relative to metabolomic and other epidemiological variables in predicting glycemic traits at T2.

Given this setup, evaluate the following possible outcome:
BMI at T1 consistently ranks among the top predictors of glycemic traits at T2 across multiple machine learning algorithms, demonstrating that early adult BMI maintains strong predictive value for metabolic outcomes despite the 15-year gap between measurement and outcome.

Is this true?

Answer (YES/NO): YES